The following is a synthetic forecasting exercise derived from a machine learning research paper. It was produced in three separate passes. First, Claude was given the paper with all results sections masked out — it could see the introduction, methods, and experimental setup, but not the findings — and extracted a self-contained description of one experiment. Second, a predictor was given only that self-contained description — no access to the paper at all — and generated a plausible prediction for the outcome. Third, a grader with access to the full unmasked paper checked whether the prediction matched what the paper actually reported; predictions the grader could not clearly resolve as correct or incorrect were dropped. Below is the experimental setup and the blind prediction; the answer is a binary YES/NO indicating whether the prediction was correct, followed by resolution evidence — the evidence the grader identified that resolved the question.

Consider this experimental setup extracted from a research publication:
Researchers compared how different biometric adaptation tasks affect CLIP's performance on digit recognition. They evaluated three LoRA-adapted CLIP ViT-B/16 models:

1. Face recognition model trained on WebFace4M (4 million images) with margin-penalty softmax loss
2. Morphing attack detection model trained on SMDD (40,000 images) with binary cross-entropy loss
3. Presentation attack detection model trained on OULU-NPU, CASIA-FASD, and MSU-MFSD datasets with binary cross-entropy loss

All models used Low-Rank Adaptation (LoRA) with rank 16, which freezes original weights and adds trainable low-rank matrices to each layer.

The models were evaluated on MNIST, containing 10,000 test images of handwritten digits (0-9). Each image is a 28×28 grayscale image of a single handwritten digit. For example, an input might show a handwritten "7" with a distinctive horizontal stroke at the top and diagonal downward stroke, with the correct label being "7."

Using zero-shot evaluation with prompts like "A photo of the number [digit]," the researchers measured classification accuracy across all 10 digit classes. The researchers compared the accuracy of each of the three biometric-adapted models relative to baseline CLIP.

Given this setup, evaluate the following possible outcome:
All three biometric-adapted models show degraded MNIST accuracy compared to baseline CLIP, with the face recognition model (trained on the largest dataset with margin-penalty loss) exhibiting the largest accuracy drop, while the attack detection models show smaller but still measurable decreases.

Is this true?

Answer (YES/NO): NO